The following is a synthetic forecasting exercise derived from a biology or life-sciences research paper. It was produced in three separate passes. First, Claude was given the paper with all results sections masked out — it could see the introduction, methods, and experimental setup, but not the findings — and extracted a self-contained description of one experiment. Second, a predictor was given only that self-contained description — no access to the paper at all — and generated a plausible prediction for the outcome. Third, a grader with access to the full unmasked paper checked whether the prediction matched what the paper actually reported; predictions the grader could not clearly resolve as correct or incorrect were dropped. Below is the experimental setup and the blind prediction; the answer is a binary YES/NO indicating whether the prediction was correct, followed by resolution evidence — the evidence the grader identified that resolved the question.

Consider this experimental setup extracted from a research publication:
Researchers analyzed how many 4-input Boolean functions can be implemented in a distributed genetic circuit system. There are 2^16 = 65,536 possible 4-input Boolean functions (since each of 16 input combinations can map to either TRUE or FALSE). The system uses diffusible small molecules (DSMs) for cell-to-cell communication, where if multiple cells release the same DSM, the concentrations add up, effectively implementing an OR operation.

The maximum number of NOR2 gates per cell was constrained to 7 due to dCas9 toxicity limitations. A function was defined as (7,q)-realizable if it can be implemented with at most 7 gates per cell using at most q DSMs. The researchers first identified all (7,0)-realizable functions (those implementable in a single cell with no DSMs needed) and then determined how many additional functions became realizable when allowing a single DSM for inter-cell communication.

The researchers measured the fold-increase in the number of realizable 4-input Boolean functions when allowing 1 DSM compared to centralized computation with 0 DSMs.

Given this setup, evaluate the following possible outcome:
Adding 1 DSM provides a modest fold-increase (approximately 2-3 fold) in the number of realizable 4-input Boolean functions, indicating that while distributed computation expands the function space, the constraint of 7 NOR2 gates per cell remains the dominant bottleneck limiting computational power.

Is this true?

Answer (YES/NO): NO